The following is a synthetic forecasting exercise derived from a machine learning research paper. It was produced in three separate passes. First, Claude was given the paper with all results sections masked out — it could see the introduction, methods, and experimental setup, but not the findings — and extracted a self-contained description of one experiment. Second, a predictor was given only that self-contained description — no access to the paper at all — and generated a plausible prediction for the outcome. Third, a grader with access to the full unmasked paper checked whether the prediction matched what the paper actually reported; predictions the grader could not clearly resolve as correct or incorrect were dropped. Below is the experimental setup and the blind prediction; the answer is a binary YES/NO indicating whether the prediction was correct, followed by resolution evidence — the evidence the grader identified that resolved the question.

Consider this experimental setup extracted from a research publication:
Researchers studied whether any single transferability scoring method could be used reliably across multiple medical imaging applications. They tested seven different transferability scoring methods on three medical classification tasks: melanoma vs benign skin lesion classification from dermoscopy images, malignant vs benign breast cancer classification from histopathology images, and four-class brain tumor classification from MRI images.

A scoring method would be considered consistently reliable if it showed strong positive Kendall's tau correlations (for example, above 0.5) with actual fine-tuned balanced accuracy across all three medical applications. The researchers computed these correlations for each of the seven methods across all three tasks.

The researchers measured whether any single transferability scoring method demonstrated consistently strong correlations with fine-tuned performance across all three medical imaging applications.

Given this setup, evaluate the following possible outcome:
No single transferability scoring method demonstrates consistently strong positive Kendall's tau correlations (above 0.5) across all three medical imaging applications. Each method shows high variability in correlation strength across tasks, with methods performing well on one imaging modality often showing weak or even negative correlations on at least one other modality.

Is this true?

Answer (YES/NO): YES